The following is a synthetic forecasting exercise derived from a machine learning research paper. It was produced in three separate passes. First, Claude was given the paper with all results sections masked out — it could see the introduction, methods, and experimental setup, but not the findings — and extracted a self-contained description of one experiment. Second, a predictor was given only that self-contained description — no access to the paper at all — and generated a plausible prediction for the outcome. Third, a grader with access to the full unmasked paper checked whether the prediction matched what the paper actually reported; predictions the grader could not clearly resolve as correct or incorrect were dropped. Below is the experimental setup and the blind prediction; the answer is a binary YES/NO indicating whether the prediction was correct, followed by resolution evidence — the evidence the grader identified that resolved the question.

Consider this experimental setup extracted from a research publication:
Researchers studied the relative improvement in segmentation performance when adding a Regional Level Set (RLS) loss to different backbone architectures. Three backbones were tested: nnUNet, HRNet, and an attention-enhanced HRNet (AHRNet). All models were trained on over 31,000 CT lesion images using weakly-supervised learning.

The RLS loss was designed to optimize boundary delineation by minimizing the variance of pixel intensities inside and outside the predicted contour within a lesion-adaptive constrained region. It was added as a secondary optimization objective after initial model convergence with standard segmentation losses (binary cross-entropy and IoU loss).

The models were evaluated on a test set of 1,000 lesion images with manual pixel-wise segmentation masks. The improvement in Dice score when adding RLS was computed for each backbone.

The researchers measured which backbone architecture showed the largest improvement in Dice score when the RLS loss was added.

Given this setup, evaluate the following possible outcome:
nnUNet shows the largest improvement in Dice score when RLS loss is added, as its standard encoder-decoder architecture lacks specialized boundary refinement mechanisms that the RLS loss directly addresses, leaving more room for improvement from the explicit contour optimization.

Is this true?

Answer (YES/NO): YES